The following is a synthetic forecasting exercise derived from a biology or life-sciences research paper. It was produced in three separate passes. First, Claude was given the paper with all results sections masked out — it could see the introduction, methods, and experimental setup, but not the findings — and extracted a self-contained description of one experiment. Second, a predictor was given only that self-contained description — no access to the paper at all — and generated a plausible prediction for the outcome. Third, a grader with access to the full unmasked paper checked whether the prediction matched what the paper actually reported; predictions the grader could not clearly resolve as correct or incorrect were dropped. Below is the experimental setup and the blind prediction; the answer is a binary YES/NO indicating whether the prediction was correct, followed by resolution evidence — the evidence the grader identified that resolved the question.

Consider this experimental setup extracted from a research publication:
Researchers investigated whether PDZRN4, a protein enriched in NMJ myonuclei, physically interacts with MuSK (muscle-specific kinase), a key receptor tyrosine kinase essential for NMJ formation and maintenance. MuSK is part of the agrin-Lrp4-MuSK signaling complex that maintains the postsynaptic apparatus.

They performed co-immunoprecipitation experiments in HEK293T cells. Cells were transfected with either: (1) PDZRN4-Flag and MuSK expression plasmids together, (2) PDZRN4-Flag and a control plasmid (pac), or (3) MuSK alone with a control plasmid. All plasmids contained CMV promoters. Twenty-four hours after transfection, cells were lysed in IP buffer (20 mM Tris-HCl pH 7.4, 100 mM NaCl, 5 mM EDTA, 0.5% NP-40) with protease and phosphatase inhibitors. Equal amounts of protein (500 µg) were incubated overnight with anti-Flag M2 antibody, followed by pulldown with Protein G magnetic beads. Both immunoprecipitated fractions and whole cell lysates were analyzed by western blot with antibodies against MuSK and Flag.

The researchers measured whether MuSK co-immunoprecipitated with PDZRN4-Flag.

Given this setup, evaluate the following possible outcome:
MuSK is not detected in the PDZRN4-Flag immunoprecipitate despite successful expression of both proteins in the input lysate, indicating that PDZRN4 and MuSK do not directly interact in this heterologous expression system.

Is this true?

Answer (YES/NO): NO